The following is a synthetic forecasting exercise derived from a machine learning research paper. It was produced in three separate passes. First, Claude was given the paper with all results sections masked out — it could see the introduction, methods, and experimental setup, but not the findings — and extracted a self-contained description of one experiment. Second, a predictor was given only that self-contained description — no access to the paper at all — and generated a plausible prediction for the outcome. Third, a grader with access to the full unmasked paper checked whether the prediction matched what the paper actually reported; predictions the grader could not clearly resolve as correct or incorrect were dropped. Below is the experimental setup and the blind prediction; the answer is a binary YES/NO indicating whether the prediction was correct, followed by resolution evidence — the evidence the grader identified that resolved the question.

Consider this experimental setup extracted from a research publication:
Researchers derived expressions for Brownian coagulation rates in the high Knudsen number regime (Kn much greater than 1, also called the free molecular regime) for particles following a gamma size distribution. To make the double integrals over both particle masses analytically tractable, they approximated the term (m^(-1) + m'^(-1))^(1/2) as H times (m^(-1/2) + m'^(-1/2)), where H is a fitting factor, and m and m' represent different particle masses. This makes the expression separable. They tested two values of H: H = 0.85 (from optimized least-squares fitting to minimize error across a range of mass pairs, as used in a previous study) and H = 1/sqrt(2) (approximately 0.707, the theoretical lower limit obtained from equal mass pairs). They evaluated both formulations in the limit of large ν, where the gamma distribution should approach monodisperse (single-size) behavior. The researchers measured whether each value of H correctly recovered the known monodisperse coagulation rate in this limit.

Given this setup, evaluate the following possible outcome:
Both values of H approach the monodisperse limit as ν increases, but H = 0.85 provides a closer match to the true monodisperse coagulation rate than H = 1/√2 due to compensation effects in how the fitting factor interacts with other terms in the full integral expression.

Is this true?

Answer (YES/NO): NO